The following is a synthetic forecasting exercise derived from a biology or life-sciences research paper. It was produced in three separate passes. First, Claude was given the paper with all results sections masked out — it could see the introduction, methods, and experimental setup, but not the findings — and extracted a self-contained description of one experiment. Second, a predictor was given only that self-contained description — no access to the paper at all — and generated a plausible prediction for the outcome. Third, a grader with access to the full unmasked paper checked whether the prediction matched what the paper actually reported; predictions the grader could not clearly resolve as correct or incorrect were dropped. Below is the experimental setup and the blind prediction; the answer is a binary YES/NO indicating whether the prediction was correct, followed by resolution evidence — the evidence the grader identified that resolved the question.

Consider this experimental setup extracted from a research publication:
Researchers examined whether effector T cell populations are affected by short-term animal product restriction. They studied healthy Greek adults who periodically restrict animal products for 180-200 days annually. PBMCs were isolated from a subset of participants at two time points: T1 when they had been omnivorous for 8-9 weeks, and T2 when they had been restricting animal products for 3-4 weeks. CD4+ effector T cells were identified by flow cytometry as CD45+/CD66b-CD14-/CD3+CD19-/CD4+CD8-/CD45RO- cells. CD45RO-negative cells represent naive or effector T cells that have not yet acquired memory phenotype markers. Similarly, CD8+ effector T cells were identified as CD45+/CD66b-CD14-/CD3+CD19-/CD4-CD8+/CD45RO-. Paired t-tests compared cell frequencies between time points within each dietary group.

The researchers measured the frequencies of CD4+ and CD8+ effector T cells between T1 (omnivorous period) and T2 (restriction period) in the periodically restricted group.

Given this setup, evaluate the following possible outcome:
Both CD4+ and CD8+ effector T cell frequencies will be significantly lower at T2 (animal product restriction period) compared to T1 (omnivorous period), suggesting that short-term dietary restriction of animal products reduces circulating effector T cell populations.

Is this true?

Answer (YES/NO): NO